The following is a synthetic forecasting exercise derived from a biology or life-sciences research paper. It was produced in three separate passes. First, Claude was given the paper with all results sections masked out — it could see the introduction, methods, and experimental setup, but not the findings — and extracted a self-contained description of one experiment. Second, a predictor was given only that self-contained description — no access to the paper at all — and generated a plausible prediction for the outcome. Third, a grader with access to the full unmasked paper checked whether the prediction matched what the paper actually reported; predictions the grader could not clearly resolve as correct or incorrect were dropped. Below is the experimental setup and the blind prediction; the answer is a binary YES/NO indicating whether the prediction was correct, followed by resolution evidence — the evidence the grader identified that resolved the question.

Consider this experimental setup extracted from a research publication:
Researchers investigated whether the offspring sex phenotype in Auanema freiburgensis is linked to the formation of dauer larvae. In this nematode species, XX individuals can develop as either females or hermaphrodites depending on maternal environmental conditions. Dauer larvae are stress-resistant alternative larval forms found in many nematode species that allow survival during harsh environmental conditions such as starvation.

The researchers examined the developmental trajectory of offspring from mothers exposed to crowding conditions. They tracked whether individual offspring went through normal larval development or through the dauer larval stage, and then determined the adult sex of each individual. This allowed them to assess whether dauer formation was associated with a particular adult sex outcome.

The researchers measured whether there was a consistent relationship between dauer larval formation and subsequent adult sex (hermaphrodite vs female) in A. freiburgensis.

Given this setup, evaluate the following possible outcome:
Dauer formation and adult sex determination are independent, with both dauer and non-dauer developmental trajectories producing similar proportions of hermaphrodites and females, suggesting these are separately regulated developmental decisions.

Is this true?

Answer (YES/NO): NO